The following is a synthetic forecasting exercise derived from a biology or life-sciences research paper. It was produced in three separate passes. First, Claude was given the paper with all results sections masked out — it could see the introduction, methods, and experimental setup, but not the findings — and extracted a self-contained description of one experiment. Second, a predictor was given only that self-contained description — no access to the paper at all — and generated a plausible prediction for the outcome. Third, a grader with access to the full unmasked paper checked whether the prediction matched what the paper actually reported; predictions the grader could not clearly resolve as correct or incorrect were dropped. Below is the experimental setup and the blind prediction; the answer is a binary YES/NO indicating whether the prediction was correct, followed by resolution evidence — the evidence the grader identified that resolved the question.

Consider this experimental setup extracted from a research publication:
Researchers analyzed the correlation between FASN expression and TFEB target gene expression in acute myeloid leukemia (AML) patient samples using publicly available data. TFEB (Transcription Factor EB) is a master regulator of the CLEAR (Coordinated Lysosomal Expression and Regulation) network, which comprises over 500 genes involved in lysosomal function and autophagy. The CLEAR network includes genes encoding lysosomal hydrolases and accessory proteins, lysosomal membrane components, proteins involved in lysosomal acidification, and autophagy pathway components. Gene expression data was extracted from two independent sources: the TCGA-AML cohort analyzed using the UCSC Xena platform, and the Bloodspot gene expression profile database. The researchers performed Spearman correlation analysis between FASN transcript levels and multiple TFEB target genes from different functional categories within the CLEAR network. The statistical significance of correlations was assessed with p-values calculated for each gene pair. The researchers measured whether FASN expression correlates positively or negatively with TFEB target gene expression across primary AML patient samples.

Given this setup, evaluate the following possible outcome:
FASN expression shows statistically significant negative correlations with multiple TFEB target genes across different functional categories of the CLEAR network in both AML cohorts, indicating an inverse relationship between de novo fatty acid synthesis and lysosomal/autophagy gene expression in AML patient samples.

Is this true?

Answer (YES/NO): YES